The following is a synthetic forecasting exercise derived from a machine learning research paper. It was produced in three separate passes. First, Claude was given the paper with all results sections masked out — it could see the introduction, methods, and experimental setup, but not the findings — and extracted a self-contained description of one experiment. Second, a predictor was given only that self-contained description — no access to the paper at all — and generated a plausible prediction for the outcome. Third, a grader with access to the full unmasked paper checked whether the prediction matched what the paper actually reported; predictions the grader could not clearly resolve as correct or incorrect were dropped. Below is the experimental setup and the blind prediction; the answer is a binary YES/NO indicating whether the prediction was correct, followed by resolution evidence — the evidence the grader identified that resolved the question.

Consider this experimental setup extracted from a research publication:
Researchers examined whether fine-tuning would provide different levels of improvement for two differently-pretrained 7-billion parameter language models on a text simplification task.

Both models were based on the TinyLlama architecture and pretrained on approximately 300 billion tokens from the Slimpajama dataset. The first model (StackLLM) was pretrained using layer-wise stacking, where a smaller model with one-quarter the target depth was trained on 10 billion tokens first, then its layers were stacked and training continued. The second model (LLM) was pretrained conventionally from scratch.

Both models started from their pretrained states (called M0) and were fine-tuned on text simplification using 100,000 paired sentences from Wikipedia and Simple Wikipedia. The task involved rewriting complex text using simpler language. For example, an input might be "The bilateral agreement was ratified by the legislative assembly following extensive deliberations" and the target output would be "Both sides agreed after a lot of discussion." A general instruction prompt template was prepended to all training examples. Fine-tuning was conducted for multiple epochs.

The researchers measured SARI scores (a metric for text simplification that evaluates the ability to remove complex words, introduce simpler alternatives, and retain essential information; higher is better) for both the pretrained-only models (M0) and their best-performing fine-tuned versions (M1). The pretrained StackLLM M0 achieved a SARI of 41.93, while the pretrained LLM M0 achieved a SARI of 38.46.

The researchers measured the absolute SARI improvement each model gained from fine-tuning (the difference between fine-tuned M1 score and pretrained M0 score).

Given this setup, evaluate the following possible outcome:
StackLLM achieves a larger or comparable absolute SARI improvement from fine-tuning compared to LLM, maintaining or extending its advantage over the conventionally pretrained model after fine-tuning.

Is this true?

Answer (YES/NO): NO